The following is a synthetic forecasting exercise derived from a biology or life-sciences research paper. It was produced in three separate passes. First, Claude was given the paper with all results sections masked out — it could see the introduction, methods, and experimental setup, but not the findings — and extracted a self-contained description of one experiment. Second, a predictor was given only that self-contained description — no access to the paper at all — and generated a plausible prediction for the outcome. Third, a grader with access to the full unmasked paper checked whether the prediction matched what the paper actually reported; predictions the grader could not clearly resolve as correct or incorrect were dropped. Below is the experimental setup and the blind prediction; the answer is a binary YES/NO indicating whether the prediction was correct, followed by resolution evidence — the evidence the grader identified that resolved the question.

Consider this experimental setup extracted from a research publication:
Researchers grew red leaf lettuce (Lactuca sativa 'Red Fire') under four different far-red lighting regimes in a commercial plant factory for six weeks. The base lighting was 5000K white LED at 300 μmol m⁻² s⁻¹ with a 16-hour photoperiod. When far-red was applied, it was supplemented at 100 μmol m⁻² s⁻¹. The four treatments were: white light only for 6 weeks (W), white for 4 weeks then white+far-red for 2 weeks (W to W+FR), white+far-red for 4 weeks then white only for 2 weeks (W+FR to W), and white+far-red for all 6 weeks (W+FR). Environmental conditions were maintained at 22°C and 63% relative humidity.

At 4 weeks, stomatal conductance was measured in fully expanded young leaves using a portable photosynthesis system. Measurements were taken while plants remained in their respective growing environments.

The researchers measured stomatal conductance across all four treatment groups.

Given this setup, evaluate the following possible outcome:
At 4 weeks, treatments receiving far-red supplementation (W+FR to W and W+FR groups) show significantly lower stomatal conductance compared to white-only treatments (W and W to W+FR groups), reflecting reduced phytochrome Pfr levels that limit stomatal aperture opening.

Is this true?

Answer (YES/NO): NO